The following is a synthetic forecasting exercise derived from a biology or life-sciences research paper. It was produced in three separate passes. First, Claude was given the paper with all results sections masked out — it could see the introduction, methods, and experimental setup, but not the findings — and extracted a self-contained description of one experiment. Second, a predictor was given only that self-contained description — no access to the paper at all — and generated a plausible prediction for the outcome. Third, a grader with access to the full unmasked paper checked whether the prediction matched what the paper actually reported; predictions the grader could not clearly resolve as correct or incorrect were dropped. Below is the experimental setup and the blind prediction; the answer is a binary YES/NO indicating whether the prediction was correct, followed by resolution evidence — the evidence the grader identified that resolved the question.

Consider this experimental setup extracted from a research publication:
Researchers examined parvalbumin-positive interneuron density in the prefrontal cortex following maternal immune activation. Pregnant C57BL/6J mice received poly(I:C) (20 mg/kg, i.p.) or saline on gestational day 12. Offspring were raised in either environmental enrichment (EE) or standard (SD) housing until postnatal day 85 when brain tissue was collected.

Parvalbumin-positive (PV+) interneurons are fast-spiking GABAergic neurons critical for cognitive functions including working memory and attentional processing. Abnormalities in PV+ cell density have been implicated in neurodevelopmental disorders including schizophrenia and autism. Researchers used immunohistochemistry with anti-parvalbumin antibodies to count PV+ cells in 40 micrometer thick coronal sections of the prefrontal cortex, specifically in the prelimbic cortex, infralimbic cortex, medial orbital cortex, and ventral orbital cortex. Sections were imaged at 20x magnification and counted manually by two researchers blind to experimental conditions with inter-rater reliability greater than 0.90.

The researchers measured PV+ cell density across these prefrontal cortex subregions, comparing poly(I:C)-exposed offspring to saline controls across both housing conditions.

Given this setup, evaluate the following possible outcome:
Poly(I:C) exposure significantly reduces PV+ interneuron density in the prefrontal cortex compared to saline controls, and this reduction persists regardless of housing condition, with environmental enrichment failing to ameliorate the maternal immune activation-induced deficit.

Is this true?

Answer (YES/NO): NO